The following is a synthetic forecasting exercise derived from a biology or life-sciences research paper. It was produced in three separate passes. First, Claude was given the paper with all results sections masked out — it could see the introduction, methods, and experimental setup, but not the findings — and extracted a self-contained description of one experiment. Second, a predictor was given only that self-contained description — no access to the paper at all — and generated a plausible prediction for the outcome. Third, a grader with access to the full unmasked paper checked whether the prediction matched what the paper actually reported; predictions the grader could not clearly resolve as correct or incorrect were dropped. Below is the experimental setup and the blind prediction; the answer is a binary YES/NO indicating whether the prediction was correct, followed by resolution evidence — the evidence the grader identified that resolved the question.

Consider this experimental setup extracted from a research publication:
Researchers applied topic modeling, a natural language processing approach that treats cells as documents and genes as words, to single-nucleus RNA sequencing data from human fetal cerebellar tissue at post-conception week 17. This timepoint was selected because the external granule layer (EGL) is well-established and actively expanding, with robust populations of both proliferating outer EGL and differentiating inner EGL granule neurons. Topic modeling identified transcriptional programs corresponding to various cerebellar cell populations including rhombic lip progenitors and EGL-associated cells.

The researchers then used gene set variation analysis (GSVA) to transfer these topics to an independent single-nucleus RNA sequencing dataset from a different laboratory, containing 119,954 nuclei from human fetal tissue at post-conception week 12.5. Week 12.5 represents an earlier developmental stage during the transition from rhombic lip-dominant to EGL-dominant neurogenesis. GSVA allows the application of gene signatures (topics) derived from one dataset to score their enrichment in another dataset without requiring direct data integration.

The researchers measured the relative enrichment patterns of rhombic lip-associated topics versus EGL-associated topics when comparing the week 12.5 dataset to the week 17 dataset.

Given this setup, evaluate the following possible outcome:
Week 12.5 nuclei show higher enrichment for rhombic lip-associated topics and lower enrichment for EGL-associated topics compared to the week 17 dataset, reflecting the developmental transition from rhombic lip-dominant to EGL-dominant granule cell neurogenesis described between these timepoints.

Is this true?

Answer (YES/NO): NO